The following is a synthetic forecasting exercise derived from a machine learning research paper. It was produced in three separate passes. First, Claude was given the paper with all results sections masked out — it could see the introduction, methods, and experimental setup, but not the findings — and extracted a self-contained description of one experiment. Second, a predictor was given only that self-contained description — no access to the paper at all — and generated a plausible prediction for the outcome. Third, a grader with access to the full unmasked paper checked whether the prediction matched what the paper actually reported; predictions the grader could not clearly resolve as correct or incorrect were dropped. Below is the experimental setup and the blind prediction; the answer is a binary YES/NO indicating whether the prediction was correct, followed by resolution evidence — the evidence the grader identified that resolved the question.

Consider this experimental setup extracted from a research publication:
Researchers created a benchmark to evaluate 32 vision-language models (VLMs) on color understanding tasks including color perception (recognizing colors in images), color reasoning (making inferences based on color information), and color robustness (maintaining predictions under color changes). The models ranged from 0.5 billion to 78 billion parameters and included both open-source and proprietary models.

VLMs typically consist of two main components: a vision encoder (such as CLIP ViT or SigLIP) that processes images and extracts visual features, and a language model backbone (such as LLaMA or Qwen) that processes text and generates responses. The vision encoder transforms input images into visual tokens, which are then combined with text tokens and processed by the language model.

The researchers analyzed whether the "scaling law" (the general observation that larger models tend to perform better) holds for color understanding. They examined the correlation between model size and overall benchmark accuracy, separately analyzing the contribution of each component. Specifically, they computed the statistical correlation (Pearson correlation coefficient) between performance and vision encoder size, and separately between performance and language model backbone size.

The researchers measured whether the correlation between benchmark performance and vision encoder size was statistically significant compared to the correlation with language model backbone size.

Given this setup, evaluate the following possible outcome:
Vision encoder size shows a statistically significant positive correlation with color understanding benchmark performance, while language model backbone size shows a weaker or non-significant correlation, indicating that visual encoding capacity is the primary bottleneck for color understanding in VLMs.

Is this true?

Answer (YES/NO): NO